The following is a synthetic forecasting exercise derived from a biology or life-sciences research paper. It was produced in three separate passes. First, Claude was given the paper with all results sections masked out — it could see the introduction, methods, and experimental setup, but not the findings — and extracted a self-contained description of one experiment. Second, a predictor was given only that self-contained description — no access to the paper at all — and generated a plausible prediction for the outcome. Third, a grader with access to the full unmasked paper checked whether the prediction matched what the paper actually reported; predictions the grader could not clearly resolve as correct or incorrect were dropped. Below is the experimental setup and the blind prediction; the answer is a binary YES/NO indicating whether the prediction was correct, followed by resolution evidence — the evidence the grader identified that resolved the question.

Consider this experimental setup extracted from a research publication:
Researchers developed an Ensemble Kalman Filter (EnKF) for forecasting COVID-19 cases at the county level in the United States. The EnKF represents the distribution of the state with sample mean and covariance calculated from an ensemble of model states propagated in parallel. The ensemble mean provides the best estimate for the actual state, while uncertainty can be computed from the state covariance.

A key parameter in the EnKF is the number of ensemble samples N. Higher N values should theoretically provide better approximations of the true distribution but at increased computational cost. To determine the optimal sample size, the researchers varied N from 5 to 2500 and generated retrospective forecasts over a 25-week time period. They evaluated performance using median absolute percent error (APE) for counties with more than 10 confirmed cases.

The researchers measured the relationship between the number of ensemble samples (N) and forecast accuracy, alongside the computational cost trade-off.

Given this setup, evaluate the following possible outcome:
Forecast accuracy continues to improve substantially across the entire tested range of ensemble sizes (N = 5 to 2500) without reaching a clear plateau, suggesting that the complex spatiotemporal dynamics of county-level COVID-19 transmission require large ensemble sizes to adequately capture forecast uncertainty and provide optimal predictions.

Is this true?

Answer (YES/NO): NO